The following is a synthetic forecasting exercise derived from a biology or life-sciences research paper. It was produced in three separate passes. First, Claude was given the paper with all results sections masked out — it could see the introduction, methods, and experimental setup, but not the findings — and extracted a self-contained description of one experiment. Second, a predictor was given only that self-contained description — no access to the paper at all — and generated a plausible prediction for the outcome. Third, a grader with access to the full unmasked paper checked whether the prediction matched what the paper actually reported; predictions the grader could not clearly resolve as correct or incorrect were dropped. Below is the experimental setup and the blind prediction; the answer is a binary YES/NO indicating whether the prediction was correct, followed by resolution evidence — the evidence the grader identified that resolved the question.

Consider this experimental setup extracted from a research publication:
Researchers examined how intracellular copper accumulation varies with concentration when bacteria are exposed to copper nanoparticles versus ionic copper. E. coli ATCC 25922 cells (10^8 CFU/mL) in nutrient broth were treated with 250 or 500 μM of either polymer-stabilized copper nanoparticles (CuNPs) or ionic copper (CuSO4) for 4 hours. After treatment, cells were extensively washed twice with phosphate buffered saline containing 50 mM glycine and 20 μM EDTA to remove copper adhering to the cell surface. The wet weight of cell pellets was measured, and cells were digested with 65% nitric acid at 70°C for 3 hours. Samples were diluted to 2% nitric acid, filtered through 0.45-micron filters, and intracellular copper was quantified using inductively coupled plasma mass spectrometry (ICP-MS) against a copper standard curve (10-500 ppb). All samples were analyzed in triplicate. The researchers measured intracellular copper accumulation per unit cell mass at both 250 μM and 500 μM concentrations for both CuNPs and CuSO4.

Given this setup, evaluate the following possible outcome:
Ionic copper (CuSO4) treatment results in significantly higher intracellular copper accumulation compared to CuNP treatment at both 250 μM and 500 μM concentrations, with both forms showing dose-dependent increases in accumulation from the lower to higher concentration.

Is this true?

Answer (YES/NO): NO